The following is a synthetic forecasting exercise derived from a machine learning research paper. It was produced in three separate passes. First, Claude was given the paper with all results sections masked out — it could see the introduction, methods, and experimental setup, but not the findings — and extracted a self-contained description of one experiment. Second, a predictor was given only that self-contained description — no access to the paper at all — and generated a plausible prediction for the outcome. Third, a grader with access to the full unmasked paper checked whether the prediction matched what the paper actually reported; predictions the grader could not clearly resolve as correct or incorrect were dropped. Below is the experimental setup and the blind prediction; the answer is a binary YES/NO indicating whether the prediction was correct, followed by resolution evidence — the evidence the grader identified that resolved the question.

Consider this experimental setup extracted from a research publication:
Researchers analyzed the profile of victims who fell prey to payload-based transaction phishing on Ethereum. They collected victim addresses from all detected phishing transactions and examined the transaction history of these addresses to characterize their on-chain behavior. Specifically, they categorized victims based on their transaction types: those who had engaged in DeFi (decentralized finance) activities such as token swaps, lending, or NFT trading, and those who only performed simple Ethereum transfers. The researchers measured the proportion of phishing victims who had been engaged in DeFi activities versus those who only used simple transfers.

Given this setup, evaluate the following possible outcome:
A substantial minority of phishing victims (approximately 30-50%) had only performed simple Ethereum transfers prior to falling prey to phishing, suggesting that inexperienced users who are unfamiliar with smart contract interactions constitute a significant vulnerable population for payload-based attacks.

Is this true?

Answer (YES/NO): NO